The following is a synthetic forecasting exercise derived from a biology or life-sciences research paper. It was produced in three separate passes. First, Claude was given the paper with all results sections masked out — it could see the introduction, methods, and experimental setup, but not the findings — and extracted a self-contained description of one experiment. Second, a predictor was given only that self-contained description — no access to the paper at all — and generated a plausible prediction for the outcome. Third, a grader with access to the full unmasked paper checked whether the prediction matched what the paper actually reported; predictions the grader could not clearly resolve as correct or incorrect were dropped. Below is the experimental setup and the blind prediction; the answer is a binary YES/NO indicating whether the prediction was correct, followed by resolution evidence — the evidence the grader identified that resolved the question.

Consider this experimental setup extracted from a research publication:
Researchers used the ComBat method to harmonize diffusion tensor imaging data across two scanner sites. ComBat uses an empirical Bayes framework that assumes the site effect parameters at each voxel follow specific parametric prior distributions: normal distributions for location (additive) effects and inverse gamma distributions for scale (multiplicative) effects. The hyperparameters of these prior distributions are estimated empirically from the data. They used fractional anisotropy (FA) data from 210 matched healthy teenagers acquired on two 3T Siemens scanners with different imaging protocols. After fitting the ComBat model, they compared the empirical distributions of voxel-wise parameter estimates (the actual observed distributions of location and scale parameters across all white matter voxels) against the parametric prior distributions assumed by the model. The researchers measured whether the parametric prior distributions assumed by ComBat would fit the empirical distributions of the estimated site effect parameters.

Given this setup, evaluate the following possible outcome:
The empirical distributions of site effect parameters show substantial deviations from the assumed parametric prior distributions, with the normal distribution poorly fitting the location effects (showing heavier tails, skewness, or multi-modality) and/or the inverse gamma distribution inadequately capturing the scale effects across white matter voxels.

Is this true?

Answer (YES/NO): NO